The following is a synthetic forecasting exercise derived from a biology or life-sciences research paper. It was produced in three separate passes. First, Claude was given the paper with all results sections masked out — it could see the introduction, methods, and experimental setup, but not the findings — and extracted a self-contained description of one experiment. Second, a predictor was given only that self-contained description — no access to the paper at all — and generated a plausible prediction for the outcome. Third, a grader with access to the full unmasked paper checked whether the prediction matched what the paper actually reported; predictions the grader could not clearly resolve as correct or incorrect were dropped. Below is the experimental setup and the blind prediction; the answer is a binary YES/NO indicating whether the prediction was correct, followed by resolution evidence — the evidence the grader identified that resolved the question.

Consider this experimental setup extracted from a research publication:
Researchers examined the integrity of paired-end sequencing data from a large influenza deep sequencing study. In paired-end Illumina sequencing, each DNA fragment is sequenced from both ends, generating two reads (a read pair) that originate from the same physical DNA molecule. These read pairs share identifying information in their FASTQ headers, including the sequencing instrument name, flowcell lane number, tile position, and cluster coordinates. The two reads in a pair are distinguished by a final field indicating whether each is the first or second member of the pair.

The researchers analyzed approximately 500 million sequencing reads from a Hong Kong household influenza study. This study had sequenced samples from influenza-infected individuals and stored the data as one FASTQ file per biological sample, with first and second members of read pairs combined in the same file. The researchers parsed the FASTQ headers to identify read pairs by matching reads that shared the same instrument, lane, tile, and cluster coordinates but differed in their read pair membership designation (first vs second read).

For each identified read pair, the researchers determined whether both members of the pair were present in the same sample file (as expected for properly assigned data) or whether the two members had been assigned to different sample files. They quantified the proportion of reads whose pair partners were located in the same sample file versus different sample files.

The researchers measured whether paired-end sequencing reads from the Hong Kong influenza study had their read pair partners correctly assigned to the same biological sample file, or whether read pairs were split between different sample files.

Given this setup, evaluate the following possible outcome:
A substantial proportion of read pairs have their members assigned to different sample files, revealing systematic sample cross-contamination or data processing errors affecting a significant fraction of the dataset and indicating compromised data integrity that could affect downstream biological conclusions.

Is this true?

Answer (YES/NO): YES